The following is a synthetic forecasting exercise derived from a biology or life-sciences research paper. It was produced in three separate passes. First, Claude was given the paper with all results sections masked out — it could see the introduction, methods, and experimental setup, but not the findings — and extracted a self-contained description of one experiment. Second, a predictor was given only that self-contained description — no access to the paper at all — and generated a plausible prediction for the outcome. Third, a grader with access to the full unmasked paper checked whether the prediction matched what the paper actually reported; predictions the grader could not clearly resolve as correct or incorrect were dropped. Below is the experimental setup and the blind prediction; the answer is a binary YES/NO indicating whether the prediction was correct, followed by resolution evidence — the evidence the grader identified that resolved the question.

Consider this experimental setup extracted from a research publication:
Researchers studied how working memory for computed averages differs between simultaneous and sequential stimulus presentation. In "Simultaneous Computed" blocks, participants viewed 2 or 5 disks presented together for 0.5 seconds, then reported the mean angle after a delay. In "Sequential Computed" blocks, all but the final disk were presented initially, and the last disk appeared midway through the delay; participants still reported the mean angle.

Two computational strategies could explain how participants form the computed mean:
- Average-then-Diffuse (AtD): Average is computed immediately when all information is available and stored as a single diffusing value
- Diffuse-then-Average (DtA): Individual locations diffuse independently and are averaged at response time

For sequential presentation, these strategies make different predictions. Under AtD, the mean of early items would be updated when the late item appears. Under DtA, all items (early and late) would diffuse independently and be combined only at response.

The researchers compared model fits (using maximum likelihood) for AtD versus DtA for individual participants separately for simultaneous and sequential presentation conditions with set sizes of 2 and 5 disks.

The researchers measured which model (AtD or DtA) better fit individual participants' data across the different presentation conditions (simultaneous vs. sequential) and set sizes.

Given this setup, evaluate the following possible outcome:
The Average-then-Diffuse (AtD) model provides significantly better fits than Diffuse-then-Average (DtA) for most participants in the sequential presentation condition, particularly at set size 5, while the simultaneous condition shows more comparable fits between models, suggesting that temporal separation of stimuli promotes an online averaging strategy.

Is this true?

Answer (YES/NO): NO